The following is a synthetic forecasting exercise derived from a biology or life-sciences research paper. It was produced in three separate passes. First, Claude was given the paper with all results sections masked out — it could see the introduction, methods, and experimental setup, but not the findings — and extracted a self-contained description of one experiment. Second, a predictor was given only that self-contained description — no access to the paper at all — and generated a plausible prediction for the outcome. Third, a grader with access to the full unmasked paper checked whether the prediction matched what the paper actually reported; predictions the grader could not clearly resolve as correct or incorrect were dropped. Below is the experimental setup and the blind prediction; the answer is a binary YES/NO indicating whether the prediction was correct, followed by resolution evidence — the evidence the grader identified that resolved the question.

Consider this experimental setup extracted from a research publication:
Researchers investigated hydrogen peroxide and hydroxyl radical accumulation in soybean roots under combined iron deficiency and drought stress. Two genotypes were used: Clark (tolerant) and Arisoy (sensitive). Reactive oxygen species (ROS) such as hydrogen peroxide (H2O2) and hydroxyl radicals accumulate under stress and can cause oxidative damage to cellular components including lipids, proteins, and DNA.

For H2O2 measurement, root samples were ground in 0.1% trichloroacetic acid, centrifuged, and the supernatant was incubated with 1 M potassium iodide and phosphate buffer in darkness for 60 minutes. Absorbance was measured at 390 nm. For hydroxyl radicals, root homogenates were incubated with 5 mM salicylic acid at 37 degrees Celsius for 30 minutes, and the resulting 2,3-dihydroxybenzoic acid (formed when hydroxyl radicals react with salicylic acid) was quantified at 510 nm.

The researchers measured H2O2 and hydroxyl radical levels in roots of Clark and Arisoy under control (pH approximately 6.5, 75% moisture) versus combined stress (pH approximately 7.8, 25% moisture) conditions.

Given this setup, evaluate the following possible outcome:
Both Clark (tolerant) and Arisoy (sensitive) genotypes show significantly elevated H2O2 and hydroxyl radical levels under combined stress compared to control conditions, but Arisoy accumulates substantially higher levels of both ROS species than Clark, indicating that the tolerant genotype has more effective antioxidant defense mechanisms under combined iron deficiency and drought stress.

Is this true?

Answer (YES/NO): NO